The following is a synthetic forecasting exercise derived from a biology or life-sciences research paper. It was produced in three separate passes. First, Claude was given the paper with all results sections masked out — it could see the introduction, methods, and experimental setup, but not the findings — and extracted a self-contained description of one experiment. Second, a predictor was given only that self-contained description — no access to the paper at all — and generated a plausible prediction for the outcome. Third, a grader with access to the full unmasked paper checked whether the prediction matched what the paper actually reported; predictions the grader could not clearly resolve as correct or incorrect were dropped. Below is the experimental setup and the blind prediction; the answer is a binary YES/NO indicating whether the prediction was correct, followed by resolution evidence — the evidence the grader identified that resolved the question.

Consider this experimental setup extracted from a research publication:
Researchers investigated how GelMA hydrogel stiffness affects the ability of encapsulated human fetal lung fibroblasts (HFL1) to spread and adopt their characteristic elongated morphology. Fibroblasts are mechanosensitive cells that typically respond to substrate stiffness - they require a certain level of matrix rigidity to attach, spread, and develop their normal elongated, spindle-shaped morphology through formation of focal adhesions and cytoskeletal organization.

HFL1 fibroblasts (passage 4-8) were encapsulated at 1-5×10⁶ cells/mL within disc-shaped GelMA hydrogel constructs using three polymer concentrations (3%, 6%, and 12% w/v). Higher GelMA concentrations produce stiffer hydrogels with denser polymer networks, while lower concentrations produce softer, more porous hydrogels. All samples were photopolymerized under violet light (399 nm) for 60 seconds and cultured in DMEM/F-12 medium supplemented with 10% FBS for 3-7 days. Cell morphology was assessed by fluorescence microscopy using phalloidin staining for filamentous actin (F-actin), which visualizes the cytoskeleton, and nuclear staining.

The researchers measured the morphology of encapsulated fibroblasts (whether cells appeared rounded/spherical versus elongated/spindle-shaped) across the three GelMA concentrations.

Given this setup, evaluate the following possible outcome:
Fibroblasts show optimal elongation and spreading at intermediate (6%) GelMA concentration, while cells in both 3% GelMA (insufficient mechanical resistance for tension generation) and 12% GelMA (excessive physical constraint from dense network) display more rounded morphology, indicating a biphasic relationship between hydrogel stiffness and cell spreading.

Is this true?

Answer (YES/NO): NO